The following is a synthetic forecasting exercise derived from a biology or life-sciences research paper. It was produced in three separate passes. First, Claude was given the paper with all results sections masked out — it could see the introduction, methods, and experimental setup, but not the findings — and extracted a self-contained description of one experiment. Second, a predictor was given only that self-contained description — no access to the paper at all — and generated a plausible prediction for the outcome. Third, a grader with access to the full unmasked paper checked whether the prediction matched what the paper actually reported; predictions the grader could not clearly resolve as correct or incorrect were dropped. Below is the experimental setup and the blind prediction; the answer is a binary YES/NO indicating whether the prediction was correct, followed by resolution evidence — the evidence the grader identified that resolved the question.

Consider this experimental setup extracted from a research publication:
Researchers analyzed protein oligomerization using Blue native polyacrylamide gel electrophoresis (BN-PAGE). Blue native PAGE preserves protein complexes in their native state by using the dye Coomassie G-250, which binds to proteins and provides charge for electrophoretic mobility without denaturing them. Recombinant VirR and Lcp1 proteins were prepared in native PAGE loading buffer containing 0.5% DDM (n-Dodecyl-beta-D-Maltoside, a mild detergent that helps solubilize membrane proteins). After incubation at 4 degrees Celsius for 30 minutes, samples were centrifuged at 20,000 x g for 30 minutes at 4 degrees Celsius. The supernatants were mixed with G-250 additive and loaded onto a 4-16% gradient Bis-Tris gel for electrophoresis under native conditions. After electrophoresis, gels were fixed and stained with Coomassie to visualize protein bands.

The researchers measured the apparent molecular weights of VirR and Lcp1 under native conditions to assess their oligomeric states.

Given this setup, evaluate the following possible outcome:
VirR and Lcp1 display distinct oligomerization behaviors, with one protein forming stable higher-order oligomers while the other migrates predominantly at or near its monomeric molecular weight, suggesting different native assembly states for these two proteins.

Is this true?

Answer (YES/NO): NO